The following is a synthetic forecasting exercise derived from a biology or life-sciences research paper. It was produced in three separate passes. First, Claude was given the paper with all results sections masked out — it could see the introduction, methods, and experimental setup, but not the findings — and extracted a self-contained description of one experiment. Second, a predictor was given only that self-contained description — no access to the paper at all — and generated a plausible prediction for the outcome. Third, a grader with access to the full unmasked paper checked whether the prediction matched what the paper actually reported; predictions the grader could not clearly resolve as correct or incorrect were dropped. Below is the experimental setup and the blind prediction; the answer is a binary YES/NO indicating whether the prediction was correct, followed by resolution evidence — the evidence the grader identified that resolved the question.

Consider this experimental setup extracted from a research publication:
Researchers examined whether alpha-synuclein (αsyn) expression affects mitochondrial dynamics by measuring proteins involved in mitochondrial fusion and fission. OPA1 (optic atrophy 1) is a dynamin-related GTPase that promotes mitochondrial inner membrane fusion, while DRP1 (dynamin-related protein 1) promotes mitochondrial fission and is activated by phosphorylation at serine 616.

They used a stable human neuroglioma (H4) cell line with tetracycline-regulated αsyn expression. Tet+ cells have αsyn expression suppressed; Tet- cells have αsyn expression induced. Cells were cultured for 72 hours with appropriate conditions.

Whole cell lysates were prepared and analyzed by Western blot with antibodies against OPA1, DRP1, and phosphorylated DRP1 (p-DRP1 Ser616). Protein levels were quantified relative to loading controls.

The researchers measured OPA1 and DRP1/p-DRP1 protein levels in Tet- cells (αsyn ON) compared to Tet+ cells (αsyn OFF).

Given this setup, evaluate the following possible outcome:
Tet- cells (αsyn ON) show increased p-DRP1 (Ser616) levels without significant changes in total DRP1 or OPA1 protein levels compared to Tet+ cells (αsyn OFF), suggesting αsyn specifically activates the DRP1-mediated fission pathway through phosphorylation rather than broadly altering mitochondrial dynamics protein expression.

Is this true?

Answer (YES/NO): NO